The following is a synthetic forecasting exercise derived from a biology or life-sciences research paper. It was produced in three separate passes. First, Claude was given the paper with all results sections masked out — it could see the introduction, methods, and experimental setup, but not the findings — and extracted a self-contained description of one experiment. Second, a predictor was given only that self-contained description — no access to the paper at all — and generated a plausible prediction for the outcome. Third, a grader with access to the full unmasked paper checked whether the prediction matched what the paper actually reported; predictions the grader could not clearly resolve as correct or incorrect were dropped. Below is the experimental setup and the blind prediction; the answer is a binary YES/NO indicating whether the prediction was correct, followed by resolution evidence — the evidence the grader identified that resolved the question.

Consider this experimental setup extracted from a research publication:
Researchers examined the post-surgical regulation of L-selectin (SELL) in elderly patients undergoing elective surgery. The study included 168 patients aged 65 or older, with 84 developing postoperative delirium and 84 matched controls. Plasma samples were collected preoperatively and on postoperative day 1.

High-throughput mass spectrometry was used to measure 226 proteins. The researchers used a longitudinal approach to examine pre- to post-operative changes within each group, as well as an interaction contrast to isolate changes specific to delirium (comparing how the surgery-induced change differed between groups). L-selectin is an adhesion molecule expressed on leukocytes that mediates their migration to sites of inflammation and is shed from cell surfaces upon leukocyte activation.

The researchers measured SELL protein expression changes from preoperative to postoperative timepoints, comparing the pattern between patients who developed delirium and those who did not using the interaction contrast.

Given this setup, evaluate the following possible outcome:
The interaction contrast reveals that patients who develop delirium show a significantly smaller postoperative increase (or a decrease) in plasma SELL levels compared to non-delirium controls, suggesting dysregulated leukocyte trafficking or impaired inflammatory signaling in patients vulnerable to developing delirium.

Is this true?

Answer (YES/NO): NO